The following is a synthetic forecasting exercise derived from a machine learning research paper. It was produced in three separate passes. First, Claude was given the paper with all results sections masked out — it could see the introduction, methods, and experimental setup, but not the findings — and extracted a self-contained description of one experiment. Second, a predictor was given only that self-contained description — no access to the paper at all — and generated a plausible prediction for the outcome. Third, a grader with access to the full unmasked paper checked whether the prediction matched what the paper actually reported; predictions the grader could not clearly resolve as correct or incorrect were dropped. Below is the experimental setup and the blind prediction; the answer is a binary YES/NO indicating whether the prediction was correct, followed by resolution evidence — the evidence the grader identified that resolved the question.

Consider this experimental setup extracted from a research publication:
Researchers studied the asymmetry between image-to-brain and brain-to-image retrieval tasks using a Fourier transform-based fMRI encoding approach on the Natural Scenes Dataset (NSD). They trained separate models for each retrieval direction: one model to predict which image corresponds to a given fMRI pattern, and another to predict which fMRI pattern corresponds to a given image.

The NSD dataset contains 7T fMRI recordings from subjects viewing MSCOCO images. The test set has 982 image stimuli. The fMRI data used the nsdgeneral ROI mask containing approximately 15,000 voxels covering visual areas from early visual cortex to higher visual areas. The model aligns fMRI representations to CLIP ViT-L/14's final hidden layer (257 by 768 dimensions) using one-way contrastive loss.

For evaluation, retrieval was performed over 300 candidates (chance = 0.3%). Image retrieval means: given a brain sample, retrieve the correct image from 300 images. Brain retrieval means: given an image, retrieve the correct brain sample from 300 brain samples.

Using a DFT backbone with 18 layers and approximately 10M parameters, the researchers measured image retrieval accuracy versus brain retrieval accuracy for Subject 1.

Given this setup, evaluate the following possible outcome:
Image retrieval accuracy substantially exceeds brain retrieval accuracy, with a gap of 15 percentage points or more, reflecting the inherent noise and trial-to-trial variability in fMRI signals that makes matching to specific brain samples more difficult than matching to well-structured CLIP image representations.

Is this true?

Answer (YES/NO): NO